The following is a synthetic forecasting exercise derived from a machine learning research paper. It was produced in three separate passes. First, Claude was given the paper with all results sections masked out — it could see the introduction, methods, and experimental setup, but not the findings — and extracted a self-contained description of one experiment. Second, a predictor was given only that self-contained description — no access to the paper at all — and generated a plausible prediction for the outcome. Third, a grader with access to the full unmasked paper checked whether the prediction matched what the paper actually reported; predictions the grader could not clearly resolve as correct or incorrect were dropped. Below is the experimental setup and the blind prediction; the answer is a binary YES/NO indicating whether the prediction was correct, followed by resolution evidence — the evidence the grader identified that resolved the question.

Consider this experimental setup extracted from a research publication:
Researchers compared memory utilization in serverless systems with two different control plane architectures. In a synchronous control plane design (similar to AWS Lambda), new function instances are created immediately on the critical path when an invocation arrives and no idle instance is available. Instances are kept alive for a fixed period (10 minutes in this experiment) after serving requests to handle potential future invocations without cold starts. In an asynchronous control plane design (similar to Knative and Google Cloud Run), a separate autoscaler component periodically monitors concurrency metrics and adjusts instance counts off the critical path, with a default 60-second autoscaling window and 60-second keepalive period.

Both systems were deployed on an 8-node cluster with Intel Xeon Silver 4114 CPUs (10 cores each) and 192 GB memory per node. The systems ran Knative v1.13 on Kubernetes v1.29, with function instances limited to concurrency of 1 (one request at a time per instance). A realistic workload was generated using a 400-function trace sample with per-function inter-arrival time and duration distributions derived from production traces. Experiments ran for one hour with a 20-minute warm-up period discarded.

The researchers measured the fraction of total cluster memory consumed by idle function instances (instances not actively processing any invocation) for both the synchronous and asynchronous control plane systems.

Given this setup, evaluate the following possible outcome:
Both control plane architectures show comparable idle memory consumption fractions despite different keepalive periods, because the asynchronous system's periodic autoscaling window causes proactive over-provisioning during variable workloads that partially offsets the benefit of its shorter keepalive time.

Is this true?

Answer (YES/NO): NO